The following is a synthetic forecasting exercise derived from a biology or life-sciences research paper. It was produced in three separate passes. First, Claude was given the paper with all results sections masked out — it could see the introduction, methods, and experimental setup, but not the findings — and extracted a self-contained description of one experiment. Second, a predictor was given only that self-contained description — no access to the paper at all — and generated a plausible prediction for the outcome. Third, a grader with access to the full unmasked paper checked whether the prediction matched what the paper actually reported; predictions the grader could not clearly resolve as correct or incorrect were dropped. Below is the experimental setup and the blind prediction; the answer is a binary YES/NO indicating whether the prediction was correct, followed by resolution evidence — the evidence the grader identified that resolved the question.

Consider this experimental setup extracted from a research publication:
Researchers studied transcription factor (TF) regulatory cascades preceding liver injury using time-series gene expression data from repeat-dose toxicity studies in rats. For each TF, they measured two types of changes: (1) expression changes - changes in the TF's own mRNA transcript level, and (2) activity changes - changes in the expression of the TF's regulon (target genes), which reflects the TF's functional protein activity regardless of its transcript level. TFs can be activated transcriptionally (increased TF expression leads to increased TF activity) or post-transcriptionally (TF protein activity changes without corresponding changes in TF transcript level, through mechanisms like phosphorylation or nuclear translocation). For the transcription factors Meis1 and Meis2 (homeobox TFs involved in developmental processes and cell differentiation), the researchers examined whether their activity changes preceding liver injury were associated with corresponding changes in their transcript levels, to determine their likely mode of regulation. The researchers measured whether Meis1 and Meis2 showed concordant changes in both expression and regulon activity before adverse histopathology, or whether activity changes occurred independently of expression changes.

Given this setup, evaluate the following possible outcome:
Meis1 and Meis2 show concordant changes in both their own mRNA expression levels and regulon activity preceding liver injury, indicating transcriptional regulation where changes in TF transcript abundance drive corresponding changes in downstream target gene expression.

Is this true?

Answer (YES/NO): YES